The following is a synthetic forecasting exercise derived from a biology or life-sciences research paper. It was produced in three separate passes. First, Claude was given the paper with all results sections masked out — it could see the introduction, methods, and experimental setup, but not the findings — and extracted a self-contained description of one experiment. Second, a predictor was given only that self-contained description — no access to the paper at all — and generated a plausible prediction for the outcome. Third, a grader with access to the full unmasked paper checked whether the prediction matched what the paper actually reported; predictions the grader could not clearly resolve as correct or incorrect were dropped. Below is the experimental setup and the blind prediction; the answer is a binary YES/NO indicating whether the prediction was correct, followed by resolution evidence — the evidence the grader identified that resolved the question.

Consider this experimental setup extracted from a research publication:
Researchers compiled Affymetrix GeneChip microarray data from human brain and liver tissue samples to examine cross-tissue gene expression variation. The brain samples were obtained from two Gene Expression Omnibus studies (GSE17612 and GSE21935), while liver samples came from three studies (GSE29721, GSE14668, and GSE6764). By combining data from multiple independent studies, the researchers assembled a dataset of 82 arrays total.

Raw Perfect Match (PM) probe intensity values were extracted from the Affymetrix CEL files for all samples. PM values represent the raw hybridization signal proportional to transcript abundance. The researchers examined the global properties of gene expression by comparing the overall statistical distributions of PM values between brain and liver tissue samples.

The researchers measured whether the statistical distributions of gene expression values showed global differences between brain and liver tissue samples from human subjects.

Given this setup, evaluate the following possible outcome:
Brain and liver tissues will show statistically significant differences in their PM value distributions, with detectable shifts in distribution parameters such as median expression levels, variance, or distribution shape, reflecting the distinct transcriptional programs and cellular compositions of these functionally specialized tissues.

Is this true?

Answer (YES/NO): YES